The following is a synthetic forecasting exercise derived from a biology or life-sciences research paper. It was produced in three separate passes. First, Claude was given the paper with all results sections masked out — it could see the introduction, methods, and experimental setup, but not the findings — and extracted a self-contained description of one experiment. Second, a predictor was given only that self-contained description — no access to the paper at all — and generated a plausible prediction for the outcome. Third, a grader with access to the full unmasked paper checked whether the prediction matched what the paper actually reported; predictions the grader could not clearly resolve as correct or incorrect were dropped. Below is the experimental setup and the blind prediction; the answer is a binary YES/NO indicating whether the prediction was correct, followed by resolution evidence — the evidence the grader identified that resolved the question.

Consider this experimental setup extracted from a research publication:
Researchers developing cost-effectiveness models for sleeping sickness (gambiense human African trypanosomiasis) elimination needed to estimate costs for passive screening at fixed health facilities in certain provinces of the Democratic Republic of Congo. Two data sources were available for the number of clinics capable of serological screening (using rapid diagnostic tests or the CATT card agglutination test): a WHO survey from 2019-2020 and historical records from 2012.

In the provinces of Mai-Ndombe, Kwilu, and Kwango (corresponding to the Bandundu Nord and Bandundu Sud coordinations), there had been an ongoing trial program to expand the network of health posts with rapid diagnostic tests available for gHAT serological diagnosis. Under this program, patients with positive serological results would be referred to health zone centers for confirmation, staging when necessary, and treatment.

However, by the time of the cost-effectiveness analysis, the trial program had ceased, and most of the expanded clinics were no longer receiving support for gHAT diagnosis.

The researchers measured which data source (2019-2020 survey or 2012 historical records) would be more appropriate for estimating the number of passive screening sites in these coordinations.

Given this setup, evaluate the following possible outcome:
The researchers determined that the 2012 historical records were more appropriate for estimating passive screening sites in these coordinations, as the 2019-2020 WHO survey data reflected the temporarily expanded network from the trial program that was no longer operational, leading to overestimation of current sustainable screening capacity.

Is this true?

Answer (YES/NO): YES